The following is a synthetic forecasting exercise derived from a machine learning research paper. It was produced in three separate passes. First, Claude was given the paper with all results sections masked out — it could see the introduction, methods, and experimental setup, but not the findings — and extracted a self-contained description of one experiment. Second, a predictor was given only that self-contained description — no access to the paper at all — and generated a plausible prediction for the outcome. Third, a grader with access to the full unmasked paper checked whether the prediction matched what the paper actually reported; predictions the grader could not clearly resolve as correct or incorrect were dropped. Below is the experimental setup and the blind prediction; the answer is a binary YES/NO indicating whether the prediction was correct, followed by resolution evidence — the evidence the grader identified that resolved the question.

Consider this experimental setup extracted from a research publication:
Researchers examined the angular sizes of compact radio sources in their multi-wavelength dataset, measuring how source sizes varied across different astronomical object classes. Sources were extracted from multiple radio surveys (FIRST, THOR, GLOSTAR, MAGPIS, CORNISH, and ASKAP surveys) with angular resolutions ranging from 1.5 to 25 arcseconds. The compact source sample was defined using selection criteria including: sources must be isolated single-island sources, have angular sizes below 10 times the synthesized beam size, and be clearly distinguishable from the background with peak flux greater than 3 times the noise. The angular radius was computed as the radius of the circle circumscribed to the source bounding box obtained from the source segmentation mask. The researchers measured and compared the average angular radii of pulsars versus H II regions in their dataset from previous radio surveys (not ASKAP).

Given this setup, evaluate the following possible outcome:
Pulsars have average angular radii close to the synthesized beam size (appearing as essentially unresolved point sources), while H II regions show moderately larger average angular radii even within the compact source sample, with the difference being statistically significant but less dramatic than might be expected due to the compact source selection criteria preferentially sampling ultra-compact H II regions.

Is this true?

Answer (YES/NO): NO